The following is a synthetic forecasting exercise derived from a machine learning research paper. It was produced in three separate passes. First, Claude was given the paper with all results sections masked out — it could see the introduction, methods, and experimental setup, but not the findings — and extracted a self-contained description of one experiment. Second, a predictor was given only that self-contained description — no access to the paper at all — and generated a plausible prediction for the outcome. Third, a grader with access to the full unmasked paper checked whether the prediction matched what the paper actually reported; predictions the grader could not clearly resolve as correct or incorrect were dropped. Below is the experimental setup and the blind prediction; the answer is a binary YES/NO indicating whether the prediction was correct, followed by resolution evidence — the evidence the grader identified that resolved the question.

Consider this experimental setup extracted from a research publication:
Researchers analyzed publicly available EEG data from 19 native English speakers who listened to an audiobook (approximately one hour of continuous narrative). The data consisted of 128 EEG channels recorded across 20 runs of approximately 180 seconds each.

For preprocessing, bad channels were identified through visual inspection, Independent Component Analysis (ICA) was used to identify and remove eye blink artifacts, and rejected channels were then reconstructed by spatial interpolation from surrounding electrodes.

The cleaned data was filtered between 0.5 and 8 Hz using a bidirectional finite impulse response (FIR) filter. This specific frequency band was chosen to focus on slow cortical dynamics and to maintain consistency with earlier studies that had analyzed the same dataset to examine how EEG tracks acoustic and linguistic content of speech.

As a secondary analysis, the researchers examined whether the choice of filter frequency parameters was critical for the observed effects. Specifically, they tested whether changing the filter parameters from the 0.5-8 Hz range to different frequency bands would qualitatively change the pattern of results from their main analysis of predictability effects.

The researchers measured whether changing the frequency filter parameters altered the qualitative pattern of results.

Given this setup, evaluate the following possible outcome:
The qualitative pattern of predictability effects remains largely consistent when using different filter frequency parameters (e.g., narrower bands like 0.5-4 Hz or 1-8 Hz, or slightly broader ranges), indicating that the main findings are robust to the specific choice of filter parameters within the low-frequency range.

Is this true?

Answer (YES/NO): YES